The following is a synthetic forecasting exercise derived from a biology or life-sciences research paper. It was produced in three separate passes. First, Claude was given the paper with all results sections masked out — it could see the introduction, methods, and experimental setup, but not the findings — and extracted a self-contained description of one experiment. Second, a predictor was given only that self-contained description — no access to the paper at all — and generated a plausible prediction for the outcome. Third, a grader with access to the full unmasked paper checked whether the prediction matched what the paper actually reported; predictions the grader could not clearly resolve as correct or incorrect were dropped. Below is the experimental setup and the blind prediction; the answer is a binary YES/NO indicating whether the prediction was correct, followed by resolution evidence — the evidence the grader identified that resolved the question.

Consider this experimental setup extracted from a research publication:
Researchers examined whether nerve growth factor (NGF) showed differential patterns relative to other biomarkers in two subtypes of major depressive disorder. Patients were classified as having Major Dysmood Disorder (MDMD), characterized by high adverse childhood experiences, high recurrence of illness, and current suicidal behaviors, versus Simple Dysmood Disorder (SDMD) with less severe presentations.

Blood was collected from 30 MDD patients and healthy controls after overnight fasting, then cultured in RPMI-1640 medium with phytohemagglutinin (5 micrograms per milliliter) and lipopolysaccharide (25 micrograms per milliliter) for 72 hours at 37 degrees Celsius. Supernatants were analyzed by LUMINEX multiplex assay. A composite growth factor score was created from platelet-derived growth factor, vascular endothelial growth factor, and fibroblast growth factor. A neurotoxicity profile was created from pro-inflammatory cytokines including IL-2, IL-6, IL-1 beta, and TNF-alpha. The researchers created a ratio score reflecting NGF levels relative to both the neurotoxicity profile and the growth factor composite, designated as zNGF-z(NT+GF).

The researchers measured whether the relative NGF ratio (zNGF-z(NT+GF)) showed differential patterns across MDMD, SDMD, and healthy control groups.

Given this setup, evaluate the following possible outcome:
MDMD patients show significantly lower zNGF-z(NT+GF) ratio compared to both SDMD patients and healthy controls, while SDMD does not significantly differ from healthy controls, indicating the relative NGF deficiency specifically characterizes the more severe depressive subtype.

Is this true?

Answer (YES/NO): YES